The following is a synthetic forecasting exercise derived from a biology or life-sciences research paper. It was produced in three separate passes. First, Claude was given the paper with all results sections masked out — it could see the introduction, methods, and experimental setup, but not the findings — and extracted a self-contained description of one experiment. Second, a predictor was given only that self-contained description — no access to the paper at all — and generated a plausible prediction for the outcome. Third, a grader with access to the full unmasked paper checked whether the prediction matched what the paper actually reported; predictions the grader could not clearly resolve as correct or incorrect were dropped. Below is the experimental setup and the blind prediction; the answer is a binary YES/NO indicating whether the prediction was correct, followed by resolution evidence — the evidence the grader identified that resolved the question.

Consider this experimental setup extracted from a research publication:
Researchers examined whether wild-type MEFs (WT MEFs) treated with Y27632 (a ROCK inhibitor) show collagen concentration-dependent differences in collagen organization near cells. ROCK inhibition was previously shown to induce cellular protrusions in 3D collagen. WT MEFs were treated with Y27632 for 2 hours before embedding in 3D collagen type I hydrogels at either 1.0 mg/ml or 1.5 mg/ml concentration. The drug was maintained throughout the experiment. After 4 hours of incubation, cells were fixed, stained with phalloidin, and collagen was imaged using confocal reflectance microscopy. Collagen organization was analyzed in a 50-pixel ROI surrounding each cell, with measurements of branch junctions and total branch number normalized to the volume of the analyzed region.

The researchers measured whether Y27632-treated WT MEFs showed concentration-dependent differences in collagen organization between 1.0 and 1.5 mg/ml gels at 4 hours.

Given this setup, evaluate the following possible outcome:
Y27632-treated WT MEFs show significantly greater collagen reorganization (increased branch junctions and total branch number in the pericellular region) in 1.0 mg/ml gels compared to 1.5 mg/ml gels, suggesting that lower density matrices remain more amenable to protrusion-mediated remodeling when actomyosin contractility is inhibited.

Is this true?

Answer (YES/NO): NO